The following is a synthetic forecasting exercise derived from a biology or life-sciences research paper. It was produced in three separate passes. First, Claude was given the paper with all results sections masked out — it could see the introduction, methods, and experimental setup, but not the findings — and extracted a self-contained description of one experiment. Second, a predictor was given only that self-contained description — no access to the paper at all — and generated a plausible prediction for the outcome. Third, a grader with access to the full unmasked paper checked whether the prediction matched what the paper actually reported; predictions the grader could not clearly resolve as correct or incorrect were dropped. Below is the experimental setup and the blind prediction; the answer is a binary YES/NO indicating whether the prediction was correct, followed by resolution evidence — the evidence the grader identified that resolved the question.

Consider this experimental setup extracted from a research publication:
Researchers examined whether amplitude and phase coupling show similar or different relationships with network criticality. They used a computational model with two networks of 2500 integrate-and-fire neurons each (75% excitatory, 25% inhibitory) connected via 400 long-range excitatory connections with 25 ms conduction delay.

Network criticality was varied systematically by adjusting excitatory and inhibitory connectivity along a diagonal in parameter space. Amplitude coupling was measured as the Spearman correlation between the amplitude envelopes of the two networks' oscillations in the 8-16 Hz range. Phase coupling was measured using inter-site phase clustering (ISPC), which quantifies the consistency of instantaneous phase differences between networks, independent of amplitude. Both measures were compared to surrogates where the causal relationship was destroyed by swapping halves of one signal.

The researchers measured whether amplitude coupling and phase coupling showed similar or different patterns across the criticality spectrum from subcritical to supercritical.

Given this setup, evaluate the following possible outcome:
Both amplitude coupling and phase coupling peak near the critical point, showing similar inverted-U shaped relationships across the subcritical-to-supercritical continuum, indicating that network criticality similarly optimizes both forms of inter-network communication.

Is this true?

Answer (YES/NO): NO